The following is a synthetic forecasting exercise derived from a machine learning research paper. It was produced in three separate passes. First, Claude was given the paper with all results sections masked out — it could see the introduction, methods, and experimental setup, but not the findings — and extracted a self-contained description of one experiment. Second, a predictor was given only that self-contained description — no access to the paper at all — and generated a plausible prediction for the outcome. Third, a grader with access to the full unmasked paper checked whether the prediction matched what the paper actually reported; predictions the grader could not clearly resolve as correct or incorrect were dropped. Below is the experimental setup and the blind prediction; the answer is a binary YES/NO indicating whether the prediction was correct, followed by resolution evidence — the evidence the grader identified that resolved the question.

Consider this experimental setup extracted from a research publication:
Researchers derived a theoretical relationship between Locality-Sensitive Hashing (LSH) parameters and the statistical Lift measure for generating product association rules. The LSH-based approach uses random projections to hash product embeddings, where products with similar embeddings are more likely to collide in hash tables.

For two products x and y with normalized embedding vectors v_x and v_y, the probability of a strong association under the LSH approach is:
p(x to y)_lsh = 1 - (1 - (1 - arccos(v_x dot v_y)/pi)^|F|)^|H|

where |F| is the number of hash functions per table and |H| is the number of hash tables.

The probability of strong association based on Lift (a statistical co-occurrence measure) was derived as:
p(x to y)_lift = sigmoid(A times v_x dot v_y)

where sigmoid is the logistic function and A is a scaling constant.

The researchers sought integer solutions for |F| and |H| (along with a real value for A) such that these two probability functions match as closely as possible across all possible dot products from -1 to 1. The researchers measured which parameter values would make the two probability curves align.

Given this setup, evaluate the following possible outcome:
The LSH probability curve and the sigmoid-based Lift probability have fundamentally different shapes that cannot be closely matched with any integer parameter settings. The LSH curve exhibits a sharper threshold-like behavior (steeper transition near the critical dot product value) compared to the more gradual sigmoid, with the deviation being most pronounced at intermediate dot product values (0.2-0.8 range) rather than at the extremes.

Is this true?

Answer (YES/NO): NO